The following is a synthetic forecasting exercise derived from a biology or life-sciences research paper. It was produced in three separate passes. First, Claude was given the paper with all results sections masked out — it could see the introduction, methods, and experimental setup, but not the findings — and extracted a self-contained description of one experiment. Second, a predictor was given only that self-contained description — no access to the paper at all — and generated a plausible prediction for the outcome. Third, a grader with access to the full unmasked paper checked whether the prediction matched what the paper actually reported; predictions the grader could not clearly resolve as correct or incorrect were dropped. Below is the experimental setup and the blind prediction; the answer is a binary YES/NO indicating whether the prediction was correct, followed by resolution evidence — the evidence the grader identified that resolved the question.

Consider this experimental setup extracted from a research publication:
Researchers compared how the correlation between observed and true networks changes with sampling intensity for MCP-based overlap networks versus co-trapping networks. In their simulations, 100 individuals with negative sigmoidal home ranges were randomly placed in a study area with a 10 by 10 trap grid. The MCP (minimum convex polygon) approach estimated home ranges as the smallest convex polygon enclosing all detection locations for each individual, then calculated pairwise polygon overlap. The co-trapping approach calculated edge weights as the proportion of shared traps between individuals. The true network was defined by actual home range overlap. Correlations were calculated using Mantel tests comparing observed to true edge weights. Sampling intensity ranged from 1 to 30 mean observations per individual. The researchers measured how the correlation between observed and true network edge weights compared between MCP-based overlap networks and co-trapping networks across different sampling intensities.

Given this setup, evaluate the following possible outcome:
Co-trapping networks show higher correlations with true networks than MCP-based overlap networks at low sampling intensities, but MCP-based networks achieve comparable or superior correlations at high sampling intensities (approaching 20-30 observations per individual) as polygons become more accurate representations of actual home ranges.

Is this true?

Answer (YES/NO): NO